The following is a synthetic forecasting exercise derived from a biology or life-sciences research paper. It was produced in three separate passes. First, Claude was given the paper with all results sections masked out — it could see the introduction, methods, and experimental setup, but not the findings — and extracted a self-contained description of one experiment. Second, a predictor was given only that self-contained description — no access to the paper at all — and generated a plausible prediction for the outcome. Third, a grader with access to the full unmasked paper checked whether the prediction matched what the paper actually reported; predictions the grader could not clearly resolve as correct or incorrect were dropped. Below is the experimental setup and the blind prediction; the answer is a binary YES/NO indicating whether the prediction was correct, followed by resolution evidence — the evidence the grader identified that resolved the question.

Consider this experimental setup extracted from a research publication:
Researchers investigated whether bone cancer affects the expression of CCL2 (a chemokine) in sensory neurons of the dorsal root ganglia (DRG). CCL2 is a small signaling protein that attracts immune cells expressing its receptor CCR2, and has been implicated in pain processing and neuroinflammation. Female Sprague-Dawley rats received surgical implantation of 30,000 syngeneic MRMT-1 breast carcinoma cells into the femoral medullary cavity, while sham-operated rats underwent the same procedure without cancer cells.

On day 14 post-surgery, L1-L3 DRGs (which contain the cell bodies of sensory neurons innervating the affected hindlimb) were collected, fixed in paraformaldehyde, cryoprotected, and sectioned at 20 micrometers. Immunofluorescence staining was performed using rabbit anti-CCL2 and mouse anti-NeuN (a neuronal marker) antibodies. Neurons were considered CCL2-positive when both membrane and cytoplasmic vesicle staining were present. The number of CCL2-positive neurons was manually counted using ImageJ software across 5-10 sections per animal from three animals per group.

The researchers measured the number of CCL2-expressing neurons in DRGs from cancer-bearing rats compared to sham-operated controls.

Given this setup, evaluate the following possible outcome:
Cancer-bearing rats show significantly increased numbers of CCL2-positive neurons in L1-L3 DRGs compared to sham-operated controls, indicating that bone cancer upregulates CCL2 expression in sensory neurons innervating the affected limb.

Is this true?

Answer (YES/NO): YES